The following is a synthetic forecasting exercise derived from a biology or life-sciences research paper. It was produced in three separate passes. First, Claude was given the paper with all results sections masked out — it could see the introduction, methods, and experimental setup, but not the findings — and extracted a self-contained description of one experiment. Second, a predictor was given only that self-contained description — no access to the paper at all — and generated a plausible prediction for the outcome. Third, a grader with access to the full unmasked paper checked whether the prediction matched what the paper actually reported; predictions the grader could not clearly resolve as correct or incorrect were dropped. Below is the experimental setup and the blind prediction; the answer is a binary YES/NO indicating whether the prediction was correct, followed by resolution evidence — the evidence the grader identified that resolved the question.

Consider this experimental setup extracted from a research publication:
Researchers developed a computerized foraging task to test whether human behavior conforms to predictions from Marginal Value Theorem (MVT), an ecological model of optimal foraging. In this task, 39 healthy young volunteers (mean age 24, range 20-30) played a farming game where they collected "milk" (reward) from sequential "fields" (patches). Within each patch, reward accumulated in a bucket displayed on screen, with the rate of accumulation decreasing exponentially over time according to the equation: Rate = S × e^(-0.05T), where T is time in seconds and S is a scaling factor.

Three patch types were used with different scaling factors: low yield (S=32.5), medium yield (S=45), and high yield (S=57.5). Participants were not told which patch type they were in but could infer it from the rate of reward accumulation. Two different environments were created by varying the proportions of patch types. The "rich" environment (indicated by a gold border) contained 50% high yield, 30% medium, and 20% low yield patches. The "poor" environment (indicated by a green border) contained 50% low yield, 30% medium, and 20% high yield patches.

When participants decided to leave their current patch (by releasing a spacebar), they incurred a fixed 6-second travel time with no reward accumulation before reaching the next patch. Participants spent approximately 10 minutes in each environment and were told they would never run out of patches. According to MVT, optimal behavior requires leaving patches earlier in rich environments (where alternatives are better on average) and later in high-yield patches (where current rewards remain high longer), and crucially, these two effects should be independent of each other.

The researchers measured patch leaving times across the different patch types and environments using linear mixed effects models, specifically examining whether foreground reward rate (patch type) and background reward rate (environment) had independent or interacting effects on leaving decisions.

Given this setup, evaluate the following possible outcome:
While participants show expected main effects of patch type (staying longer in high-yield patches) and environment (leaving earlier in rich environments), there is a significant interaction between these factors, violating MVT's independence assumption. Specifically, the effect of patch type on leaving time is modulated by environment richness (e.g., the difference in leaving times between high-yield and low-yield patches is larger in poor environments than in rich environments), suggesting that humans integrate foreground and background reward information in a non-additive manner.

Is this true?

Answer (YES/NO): NO